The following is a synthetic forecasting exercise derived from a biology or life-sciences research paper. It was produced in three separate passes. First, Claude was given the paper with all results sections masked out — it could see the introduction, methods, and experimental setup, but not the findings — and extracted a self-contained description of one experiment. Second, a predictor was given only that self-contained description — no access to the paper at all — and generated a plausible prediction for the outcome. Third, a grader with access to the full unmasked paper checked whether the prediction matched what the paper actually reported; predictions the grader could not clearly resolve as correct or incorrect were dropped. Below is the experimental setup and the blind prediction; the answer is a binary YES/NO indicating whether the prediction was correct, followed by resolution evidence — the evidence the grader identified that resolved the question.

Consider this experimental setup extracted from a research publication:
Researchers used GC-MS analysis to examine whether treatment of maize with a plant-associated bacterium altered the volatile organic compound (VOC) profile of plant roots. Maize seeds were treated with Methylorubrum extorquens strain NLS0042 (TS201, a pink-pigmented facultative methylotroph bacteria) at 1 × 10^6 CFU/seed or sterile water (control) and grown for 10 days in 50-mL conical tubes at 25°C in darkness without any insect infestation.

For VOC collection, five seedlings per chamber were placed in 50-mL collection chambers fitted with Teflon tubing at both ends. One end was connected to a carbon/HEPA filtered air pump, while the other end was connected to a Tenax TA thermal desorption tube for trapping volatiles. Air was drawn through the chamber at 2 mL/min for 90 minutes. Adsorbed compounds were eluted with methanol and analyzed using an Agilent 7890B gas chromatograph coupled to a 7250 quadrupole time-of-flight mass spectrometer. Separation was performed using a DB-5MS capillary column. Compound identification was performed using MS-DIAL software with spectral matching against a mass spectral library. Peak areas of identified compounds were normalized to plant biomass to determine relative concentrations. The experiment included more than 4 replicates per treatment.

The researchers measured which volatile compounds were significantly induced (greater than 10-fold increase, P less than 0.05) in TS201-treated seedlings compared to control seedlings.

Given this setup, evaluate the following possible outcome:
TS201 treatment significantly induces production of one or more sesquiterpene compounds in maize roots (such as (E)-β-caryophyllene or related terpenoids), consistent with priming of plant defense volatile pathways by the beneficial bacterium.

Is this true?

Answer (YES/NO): NO